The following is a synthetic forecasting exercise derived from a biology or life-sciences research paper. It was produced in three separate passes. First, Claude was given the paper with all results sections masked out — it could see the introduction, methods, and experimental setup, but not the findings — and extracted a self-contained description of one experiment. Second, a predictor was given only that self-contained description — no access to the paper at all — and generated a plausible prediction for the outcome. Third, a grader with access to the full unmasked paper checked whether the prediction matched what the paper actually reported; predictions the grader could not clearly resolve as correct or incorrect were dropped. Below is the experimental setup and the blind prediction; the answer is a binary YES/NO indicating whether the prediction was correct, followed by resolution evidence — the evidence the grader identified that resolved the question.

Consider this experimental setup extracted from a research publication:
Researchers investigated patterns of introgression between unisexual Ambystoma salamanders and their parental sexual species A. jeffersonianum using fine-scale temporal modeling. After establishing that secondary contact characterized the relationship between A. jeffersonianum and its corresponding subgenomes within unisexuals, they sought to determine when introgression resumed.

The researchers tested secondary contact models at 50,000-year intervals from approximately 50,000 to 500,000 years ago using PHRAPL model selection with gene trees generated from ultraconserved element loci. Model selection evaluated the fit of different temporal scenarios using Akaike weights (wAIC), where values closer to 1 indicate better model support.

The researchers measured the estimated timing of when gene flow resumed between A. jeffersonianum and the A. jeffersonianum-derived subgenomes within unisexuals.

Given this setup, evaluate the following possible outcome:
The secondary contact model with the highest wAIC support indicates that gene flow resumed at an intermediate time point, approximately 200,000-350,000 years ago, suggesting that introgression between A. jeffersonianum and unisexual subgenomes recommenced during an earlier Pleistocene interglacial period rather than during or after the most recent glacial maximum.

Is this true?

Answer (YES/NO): NO